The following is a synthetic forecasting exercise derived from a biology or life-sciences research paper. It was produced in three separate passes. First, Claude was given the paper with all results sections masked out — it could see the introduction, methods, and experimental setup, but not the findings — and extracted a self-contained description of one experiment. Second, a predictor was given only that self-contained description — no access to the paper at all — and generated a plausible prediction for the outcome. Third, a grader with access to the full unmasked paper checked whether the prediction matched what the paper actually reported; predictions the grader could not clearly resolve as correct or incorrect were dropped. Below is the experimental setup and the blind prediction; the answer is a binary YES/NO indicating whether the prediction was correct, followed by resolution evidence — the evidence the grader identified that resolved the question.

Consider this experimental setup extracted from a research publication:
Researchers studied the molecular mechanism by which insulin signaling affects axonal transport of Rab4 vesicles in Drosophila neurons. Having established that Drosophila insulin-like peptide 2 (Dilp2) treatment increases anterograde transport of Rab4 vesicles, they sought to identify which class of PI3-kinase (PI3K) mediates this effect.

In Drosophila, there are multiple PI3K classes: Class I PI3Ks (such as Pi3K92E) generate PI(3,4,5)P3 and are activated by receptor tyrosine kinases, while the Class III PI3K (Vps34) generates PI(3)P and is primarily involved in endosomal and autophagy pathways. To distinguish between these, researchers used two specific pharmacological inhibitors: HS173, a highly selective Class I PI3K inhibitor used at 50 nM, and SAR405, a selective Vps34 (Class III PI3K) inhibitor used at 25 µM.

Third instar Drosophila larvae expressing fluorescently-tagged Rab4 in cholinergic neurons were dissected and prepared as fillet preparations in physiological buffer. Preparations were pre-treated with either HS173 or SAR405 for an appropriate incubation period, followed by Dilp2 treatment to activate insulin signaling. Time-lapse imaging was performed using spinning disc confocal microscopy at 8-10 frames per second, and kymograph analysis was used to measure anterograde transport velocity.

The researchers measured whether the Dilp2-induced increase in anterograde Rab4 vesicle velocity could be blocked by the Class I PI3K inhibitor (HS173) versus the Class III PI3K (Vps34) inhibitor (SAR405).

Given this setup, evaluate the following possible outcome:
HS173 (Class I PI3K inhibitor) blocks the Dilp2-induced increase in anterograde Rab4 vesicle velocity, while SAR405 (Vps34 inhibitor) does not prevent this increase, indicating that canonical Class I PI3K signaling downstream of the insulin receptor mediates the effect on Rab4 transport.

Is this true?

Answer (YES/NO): NO